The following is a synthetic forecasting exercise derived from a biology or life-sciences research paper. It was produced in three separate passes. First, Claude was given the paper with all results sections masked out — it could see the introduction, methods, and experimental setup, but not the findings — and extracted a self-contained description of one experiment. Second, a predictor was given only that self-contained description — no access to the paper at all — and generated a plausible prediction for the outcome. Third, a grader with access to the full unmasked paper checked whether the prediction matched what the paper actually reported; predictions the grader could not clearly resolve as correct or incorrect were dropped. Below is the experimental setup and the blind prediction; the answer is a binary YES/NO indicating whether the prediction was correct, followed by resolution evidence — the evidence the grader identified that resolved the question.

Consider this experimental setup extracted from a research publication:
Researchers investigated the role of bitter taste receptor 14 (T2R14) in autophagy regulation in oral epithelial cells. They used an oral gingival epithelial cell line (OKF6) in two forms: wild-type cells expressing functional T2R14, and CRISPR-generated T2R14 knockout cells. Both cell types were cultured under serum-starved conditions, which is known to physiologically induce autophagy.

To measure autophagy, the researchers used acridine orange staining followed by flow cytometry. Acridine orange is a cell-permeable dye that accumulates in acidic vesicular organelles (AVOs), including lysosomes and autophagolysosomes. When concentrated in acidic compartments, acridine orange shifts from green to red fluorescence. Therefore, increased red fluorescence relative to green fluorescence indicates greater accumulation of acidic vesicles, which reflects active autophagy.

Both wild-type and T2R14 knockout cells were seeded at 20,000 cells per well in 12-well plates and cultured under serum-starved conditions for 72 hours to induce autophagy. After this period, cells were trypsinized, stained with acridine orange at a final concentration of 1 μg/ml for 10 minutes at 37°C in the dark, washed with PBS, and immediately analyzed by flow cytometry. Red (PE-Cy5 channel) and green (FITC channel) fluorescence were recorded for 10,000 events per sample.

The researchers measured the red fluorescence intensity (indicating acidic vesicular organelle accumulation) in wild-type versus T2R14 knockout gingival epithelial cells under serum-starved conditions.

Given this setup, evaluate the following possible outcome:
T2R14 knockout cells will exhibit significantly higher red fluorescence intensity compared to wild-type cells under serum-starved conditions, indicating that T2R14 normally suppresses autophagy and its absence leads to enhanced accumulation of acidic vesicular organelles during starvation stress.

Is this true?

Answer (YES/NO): YES